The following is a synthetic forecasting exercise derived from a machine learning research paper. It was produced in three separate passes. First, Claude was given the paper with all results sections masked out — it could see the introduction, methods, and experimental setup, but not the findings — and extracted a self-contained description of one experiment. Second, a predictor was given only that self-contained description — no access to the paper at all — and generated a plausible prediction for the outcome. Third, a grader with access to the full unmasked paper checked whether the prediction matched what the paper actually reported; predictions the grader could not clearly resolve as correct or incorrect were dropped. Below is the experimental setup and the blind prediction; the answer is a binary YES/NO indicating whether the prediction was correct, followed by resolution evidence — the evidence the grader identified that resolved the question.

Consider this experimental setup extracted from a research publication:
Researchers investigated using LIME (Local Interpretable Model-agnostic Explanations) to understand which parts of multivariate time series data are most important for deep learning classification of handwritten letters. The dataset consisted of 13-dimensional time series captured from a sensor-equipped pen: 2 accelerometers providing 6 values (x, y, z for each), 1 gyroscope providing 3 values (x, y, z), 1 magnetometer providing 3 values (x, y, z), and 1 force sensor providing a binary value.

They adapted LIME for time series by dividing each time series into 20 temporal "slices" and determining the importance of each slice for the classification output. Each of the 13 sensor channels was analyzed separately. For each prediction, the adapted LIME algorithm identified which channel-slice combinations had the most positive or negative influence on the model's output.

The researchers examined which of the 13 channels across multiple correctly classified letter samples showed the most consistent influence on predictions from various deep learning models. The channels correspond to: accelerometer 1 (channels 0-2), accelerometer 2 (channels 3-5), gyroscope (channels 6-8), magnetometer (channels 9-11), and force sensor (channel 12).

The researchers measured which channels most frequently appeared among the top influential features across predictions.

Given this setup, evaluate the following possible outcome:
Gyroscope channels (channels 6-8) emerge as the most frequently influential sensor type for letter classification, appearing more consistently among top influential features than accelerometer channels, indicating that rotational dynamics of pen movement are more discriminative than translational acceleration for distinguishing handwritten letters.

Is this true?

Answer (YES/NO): NO